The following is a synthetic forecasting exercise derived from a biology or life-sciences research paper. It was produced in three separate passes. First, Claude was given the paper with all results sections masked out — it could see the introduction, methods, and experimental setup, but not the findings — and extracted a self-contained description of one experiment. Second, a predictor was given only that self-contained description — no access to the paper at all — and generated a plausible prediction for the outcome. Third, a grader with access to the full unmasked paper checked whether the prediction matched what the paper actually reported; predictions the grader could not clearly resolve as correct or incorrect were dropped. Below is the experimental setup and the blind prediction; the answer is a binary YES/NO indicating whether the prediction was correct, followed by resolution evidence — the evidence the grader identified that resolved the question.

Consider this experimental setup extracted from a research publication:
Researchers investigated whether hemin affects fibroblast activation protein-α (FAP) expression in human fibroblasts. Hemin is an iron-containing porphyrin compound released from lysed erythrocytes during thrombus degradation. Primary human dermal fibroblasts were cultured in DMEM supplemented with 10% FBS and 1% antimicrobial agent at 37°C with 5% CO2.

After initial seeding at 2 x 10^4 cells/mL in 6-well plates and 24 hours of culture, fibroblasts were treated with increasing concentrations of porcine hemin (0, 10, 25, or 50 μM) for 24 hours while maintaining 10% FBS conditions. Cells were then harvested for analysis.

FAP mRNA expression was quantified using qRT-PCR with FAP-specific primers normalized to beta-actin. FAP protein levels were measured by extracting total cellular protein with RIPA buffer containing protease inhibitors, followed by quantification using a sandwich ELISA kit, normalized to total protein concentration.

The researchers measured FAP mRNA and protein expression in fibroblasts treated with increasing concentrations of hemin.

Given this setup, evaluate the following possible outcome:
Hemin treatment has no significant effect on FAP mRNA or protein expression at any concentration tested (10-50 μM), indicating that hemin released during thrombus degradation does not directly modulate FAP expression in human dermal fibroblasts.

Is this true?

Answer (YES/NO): NO